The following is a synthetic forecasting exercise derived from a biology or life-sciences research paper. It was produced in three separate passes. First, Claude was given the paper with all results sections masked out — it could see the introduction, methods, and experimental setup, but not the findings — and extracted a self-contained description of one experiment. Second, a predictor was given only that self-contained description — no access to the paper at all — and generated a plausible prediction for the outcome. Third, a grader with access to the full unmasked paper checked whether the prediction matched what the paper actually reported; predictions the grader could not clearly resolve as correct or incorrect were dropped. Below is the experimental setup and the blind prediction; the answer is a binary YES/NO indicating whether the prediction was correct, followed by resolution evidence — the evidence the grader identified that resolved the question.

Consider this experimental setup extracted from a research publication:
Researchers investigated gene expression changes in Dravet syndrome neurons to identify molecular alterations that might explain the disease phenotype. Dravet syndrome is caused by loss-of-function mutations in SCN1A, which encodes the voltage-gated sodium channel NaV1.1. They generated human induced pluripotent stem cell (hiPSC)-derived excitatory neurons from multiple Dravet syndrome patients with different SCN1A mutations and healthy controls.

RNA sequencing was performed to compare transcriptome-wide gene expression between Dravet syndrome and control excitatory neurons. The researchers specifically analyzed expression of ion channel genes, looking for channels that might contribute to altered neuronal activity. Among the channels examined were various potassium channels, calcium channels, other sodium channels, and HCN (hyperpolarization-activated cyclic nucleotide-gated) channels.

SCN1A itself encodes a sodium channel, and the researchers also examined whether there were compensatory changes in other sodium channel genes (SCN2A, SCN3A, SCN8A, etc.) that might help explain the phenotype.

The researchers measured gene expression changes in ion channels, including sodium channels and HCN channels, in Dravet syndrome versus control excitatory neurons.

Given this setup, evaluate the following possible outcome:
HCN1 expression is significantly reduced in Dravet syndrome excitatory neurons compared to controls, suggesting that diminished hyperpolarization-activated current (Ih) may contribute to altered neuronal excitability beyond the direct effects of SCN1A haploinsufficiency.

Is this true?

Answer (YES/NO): NO